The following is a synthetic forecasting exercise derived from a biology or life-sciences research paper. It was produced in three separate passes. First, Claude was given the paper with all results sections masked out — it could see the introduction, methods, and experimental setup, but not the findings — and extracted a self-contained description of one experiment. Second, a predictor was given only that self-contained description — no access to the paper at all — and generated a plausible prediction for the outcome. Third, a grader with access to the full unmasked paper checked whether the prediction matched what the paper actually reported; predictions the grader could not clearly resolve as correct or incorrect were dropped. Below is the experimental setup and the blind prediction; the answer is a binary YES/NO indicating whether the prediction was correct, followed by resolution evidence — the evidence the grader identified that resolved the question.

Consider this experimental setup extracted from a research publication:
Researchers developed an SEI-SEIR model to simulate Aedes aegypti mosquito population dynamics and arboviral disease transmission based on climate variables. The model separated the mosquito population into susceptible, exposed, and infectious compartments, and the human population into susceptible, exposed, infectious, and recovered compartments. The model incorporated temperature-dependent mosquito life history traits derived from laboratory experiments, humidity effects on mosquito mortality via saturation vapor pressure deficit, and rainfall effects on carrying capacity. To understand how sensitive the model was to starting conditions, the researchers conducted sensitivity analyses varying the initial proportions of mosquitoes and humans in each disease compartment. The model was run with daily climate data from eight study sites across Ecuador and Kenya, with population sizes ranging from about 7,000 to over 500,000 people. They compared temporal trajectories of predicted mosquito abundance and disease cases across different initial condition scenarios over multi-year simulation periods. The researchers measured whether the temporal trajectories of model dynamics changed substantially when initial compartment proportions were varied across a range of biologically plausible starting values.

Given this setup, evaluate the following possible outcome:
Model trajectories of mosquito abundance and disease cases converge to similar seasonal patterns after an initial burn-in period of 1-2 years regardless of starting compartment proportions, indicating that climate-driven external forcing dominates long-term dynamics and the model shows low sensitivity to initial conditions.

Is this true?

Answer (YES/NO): NO